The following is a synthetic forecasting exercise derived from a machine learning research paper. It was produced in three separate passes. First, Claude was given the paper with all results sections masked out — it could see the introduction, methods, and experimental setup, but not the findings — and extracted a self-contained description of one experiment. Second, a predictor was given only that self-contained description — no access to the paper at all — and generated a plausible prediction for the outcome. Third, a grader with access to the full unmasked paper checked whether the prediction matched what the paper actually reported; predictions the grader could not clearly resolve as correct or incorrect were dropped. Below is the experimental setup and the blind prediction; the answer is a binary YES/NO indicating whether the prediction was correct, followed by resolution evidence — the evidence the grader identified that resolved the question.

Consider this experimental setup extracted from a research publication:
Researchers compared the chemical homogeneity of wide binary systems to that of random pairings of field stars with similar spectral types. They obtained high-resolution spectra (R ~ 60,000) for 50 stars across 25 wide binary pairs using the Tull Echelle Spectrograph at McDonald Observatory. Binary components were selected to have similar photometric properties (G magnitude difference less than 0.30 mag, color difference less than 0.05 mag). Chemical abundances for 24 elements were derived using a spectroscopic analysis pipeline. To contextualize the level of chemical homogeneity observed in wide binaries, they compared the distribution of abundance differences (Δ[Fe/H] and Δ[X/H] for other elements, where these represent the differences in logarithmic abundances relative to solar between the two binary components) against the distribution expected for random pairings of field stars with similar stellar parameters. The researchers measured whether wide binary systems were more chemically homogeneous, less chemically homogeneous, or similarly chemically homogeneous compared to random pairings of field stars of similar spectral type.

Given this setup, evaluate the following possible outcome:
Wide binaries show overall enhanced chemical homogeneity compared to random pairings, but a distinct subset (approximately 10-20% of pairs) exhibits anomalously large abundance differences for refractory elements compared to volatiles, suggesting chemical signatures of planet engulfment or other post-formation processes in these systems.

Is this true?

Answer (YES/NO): NO